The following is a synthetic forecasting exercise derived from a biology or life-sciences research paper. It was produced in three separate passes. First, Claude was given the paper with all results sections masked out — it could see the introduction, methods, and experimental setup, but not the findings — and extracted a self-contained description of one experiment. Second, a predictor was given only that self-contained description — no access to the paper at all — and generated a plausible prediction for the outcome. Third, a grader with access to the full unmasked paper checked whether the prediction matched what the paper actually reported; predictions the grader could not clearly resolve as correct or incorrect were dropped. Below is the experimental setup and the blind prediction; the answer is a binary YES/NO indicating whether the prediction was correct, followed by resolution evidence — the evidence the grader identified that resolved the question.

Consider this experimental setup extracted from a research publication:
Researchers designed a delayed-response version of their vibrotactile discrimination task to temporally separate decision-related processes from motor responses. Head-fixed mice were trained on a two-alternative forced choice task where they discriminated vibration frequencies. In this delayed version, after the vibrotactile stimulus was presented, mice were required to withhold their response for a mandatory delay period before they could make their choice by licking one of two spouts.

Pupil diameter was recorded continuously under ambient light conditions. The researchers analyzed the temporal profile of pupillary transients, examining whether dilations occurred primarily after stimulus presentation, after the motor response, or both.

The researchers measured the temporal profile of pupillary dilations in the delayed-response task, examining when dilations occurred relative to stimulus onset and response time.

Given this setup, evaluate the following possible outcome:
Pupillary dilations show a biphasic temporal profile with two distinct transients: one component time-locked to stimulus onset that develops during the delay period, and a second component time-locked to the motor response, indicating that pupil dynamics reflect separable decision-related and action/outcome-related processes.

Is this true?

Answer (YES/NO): YES